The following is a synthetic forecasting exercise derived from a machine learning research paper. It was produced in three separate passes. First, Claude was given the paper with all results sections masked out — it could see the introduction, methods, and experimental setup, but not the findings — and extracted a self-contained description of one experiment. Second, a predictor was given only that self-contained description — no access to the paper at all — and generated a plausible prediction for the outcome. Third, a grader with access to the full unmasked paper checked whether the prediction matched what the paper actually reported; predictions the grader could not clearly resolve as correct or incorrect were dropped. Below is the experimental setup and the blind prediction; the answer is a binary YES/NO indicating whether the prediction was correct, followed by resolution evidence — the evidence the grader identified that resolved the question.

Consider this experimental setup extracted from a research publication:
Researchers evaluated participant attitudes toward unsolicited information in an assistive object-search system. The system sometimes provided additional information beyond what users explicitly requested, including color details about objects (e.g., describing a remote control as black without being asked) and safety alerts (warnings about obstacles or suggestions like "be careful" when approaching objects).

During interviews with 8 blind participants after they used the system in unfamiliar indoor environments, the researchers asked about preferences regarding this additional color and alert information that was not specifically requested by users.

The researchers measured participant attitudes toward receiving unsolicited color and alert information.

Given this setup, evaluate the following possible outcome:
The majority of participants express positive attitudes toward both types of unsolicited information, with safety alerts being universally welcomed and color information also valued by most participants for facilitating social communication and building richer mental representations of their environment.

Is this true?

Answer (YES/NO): NO